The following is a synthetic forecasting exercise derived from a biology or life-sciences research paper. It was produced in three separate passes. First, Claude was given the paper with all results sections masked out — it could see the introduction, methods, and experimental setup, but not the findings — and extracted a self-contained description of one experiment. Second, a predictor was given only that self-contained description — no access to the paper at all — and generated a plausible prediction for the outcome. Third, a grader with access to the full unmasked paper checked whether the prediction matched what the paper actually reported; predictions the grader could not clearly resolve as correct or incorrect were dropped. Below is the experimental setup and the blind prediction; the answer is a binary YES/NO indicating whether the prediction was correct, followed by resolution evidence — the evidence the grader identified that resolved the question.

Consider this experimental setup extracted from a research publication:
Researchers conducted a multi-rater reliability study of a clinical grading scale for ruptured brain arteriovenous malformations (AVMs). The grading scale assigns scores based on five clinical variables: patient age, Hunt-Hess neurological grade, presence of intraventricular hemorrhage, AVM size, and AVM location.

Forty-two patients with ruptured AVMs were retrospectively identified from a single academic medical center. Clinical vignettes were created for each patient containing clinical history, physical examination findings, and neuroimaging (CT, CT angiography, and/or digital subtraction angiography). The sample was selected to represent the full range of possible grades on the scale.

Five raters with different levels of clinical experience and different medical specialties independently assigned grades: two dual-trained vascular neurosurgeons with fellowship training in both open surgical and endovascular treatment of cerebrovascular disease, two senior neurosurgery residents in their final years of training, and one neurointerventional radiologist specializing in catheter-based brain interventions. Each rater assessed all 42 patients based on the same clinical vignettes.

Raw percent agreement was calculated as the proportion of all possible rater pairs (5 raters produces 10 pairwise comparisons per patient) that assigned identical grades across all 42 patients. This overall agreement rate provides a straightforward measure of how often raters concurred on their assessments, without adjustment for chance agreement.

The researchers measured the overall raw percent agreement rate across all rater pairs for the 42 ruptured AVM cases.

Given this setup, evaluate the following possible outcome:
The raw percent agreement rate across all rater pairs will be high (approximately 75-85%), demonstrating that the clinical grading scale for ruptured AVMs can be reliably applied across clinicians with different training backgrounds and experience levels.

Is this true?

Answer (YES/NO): NO